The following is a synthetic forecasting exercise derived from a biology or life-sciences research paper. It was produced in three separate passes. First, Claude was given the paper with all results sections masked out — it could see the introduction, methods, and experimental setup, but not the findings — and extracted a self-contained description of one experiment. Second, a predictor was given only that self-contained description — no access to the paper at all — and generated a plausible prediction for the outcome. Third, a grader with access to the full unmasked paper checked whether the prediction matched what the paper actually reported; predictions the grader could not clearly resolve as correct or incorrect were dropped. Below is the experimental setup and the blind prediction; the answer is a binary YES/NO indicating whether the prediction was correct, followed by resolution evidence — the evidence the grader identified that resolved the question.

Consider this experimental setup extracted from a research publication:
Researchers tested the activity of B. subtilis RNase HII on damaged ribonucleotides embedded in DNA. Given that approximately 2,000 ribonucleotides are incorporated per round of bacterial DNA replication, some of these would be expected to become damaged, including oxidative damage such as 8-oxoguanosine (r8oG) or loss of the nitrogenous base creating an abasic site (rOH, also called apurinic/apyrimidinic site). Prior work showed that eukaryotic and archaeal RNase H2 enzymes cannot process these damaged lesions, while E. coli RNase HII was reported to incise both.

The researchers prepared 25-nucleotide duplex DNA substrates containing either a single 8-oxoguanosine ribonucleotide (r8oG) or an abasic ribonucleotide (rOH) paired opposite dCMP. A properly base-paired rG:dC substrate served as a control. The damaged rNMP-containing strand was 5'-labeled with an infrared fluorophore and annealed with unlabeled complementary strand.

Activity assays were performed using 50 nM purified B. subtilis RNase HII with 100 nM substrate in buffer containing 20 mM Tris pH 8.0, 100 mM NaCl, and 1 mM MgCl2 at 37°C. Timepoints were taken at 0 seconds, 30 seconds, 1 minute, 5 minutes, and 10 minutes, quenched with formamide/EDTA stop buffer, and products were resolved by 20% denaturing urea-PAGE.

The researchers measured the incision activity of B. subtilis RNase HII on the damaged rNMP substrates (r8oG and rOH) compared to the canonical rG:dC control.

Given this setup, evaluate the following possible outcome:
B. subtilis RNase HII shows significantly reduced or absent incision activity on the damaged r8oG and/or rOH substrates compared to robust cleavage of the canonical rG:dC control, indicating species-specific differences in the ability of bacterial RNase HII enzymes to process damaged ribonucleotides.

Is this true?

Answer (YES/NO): NO